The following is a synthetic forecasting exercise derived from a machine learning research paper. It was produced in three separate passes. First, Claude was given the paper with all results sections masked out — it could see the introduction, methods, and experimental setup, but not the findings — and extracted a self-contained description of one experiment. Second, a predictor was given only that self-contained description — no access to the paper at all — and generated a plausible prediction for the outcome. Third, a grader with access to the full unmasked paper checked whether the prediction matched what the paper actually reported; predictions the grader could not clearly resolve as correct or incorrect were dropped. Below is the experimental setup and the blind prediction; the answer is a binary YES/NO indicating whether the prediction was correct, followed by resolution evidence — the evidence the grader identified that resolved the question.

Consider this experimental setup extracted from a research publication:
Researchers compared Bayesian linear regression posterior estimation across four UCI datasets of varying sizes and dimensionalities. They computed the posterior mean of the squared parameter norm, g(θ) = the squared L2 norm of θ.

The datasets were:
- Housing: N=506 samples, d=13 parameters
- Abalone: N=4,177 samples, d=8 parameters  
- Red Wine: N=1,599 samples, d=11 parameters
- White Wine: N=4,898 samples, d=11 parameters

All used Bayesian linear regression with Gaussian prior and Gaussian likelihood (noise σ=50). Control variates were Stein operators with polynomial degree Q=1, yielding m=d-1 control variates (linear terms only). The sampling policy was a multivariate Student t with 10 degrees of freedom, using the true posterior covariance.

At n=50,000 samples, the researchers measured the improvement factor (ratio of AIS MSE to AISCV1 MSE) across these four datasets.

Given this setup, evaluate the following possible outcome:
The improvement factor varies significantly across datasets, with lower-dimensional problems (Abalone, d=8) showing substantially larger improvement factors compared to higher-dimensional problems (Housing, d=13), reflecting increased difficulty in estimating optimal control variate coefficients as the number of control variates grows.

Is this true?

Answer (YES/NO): NO